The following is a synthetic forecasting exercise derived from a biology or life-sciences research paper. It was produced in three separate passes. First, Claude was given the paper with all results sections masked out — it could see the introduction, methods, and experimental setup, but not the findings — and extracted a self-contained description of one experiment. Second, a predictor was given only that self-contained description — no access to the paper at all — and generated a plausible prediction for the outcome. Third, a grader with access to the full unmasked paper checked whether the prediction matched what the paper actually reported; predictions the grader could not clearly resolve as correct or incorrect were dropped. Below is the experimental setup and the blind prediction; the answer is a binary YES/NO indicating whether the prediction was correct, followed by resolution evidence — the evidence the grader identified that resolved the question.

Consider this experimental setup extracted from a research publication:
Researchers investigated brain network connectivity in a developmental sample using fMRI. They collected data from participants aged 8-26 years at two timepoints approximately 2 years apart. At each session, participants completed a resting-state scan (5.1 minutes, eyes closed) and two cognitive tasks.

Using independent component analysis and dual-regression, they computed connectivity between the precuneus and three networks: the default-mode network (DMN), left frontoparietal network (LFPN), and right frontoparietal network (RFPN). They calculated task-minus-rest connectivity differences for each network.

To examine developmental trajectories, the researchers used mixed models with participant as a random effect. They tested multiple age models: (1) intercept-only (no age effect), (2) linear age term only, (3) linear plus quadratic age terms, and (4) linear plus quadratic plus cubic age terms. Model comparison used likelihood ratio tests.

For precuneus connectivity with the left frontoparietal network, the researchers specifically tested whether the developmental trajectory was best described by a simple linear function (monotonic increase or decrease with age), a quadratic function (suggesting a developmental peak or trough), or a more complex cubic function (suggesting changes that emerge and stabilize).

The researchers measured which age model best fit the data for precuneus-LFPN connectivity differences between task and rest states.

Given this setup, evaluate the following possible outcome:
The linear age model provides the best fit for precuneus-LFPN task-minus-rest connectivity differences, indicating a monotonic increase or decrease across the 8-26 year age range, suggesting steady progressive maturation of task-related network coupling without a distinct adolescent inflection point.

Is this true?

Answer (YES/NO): YES